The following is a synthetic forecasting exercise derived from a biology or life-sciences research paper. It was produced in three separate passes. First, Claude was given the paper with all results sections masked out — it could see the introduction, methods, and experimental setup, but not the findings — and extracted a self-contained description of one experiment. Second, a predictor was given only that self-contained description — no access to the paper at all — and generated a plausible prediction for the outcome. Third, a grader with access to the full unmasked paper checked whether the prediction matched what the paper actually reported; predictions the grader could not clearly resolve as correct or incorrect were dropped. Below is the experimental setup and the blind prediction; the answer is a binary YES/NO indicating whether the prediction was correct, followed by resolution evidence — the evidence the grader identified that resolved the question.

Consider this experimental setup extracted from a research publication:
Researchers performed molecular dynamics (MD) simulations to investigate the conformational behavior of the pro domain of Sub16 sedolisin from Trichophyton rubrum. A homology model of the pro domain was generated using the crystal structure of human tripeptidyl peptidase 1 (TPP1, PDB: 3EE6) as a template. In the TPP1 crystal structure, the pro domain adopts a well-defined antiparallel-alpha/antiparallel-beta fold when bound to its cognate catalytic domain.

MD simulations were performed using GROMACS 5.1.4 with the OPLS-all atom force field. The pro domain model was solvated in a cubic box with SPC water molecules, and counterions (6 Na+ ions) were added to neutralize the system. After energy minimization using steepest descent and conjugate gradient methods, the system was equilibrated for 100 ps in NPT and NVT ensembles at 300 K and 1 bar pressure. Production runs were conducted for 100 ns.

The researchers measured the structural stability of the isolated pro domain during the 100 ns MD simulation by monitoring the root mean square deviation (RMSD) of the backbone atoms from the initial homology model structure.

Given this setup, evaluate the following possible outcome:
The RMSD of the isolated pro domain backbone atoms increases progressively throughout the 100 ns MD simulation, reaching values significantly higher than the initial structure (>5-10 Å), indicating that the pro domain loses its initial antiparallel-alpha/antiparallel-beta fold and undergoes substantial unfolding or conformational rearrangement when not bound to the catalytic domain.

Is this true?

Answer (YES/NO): YES